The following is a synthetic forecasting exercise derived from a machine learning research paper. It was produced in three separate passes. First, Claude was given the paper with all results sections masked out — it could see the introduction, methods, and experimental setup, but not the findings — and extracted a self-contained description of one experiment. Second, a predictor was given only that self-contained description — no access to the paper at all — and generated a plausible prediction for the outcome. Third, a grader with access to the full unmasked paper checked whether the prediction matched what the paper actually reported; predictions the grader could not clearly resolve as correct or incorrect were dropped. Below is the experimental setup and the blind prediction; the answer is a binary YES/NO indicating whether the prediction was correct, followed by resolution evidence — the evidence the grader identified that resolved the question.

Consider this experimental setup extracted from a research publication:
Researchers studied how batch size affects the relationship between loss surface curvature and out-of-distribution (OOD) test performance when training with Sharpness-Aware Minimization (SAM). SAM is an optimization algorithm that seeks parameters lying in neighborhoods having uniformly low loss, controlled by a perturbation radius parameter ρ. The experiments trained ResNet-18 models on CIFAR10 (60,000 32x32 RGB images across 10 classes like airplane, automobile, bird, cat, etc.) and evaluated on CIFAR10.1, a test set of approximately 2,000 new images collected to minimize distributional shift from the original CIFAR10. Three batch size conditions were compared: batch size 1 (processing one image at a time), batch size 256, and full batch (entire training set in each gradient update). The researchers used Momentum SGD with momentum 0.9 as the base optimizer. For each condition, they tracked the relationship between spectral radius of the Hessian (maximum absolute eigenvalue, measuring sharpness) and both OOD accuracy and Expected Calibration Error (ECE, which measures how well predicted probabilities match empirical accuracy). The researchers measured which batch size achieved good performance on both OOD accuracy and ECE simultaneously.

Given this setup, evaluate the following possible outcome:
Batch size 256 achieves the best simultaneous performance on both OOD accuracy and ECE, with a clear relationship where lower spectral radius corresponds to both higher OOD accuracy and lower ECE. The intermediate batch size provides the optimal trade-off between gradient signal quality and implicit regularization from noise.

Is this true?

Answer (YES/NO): NO